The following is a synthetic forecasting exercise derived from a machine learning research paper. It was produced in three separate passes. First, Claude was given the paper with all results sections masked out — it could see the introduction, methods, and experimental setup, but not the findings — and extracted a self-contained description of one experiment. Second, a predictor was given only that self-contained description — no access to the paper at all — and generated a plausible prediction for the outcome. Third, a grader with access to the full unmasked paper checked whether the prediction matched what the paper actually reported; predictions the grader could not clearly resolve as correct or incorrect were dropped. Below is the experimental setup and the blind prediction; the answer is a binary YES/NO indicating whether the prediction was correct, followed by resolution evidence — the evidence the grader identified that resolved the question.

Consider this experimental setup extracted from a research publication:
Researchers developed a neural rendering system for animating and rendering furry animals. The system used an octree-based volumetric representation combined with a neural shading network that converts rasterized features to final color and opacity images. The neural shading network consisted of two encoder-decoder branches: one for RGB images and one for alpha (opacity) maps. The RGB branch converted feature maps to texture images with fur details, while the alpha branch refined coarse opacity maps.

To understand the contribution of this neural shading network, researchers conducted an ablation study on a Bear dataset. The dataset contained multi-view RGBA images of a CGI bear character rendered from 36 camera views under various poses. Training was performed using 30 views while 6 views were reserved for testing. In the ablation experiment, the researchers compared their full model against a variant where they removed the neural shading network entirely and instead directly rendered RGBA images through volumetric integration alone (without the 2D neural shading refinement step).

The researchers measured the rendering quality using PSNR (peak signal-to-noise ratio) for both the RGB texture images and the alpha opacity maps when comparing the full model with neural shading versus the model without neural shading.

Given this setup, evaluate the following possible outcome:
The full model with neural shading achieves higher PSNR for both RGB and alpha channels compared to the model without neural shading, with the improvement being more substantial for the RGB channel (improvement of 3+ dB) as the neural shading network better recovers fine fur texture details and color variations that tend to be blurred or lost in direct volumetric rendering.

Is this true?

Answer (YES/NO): NO